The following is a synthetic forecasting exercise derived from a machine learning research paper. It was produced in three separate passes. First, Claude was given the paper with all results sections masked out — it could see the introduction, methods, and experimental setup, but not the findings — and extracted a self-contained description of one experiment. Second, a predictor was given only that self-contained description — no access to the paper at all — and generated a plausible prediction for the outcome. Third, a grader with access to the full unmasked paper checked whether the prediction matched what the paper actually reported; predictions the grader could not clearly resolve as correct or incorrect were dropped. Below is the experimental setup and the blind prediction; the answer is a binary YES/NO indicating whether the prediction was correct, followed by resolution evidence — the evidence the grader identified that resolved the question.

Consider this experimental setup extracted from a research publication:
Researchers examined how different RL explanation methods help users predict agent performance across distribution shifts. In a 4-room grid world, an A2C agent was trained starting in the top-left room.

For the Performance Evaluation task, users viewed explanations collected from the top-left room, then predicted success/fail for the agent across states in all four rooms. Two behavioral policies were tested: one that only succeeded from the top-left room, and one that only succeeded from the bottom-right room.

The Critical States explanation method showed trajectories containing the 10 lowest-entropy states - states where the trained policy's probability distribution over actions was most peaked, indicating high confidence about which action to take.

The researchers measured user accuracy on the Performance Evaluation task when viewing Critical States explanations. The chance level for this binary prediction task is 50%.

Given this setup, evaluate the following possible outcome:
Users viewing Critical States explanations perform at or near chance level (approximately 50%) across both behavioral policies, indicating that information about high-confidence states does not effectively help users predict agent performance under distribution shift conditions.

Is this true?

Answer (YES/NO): NO